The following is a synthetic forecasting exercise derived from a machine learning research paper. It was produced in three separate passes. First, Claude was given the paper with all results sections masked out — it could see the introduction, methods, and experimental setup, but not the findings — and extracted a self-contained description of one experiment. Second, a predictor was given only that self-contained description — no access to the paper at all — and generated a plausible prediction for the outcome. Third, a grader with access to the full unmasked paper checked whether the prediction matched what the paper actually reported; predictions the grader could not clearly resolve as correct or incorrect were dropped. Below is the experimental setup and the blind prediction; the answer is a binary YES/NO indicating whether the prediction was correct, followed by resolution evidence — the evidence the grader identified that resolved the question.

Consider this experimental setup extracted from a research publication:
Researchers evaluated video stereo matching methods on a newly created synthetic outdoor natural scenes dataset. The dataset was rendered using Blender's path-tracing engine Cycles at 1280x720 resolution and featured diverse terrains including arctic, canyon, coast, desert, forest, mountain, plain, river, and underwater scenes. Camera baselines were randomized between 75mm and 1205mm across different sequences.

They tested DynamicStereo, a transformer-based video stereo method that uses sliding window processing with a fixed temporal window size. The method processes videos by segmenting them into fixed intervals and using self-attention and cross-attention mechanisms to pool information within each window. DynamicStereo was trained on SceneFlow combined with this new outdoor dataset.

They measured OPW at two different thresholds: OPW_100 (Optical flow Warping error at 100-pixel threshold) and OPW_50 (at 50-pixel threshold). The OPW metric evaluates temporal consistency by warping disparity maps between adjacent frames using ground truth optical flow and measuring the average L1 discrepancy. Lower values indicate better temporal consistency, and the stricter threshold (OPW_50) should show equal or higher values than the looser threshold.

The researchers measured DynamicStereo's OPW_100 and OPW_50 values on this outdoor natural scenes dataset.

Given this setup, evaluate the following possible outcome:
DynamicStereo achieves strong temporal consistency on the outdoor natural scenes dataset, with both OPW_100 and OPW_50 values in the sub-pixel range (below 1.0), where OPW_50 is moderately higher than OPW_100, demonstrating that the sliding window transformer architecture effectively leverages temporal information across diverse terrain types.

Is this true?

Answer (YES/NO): NO